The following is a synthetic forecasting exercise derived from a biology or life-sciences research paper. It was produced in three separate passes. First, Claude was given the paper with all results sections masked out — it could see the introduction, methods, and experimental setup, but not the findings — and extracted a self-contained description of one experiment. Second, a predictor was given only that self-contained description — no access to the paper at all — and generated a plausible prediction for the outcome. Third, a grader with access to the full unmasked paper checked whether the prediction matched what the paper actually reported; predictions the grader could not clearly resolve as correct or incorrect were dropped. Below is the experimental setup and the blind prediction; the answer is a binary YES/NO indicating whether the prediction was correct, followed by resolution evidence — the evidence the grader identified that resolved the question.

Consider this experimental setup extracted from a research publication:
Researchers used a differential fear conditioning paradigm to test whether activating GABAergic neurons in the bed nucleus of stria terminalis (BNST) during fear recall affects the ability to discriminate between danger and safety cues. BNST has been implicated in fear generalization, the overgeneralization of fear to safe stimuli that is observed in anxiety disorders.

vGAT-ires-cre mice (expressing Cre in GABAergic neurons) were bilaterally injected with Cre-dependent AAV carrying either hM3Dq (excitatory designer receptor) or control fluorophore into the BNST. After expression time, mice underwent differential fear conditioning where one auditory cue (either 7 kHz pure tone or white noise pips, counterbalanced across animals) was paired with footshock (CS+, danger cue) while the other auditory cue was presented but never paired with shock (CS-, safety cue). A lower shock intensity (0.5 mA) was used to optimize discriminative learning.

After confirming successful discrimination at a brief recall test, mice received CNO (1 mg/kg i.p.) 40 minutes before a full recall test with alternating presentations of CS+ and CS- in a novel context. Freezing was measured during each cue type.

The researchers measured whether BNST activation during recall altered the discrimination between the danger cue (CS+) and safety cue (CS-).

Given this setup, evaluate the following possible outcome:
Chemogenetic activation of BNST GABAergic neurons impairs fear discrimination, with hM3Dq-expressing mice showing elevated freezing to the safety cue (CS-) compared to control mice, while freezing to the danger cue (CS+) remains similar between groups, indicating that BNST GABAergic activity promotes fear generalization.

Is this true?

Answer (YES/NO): NO